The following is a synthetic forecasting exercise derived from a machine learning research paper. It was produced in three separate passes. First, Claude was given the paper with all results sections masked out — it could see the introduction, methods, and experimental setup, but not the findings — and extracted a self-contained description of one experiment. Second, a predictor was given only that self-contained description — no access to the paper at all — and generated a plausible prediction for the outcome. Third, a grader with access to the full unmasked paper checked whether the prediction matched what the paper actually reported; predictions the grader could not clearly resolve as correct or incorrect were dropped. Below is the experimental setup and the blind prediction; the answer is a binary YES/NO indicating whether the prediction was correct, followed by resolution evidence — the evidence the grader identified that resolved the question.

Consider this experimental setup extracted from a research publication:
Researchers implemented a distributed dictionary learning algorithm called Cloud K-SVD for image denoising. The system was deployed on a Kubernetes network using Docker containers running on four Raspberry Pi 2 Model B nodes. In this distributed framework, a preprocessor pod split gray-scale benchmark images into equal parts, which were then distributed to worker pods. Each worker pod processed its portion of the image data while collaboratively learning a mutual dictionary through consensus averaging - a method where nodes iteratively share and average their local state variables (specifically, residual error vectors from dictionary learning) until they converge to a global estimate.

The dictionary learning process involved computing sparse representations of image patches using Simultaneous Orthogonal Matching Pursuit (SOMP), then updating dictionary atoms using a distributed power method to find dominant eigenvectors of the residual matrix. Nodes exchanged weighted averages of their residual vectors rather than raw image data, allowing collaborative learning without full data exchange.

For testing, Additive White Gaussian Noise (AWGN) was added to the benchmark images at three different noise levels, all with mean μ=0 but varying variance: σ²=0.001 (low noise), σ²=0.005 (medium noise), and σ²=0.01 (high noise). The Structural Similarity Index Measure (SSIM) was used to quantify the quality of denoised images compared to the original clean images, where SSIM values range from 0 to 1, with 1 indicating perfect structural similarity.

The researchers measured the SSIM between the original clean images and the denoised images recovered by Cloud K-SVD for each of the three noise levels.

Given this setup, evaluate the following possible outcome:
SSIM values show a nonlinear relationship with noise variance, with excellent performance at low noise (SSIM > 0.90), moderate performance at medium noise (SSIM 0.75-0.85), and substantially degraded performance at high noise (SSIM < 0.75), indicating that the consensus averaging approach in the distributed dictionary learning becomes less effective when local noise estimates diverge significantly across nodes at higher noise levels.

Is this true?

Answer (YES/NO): NO